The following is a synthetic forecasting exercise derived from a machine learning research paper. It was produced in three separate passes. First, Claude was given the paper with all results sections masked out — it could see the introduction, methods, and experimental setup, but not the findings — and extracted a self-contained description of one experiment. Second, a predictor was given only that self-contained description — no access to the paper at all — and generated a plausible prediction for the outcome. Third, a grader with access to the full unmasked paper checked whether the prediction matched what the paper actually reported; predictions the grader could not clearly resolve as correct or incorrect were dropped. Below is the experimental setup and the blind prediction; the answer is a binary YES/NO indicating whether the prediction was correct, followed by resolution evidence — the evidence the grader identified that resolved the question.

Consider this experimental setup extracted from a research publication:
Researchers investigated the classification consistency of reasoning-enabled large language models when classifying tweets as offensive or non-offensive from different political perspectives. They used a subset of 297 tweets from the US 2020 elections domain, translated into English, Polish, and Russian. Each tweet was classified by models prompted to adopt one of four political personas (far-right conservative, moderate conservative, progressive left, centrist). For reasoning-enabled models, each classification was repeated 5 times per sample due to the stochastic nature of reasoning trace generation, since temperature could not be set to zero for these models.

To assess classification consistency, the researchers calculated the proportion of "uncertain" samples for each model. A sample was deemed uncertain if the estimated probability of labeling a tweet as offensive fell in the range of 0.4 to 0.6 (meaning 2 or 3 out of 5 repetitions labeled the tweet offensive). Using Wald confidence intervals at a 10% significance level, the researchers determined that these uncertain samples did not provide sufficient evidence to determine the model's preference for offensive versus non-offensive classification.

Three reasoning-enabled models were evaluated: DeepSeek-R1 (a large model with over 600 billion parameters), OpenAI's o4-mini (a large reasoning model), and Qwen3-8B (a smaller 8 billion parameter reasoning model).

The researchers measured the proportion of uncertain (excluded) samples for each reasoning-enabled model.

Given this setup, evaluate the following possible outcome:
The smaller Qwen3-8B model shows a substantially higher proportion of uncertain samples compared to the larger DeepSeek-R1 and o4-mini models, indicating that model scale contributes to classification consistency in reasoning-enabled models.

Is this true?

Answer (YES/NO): YES